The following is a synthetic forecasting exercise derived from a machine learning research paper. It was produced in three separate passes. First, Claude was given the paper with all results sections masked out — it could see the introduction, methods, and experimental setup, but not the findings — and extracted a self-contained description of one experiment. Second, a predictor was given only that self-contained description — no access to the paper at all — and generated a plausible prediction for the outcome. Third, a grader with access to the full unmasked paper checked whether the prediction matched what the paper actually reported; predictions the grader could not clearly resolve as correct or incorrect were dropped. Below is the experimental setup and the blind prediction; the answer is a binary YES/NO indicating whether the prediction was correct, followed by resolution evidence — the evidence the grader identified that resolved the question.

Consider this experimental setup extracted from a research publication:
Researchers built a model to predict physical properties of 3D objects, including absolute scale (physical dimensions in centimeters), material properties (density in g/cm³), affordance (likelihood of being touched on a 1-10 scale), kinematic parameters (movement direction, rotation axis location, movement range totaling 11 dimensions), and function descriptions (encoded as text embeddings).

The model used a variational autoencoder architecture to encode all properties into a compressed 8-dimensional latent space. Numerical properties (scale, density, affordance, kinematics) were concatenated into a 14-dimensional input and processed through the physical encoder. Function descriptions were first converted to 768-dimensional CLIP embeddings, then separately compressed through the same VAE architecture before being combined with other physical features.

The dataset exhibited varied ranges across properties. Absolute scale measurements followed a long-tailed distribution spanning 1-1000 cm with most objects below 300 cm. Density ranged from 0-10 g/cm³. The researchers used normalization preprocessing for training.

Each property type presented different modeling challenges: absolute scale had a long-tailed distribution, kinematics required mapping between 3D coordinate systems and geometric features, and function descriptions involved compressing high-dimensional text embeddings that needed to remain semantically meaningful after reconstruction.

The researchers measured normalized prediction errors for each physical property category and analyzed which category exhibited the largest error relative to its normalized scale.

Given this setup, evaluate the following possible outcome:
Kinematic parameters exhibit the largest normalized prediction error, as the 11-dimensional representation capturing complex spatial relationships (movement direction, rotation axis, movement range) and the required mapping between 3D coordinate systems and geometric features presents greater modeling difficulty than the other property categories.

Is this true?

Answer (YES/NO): NO